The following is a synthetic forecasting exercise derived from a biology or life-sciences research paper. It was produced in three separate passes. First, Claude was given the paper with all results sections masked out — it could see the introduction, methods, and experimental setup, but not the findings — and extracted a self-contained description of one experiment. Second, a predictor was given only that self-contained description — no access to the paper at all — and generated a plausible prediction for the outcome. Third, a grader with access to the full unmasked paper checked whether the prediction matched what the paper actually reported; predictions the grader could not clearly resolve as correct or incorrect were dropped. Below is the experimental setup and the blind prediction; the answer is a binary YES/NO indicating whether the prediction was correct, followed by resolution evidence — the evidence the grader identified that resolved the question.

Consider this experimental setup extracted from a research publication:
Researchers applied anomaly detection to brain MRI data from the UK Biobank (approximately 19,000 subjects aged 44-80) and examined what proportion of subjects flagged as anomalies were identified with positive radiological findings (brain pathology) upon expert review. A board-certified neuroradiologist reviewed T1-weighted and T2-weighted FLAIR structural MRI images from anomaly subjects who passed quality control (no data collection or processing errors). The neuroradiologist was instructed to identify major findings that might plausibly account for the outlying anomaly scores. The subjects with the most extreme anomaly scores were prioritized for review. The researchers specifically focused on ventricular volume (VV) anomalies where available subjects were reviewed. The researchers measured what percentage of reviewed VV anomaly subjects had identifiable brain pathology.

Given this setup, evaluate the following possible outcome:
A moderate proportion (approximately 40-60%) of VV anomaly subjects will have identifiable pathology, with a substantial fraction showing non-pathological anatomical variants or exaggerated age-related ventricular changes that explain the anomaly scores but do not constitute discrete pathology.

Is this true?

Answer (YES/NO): NO